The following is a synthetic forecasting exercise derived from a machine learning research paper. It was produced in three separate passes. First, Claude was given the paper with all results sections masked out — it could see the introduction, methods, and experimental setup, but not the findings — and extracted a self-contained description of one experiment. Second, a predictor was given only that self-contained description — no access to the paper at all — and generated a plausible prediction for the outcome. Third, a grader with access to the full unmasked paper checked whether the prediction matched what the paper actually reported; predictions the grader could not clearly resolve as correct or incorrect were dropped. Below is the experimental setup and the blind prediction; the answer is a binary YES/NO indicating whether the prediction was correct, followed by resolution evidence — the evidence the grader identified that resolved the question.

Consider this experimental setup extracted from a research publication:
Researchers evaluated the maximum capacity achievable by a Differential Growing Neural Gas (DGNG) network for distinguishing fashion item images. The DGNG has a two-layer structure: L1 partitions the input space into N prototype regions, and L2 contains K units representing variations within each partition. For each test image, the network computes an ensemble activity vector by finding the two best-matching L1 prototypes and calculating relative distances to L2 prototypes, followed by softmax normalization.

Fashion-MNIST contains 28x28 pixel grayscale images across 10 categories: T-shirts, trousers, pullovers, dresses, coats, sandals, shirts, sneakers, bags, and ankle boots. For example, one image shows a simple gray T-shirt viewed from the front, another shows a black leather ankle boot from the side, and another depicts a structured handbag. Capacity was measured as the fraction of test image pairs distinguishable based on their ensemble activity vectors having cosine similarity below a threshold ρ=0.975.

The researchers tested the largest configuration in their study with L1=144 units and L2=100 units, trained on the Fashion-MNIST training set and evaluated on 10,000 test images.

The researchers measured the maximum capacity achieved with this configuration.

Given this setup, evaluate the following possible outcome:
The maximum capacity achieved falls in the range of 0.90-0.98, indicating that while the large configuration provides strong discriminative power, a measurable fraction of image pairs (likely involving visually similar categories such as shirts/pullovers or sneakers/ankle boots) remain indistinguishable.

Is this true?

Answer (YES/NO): NO